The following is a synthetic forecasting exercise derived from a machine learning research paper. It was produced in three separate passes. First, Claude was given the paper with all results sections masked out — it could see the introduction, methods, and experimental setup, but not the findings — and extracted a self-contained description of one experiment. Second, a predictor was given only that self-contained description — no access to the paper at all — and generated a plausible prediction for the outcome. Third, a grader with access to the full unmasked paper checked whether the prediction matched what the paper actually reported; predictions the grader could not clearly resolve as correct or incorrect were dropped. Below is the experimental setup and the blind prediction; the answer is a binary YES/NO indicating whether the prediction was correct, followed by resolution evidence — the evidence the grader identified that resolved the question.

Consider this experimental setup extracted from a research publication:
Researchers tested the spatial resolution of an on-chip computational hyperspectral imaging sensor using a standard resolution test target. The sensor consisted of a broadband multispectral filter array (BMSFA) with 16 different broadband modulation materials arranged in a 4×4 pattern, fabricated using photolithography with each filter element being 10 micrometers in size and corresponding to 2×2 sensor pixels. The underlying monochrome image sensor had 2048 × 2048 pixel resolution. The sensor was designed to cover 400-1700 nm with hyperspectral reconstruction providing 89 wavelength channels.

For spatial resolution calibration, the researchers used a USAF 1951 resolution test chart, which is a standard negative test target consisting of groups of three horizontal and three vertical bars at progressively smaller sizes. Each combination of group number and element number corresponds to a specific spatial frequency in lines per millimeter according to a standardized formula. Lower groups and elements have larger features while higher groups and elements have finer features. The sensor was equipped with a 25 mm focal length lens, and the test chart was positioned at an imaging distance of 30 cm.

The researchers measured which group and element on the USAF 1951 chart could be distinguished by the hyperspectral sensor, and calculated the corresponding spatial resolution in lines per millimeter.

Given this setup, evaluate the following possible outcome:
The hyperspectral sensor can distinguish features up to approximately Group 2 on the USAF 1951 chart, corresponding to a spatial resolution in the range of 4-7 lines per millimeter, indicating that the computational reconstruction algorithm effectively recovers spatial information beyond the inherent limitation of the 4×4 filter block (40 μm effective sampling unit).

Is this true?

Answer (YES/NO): NO